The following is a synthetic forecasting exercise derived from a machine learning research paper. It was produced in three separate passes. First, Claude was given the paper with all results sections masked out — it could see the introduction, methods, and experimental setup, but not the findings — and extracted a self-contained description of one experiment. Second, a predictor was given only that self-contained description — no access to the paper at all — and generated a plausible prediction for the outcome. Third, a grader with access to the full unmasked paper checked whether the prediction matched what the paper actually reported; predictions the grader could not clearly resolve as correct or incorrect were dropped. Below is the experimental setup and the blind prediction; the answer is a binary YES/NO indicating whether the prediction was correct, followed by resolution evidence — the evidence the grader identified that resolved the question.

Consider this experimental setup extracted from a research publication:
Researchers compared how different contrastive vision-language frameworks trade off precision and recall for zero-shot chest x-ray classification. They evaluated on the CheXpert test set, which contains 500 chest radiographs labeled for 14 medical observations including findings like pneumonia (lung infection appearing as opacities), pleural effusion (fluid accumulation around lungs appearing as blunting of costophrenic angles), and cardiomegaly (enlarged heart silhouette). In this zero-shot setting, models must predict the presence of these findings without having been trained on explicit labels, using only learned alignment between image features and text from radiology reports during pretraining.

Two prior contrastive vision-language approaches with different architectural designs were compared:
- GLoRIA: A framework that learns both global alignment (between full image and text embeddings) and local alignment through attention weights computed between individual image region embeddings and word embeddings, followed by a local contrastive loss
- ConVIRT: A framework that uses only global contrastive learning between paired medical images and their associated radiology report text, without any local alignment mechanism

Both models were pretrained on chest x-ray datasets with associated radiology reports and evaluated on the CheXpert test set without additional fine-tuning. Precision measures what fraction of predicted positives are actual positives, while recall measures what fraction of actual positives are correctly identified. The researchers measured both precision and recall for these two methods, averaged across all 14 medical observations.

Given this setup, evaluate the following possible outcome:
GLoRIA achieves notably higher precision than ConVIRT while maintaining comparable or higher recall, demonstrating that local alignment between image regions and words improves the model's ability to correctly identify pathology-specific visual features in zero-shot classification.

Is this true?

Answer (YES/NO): NO